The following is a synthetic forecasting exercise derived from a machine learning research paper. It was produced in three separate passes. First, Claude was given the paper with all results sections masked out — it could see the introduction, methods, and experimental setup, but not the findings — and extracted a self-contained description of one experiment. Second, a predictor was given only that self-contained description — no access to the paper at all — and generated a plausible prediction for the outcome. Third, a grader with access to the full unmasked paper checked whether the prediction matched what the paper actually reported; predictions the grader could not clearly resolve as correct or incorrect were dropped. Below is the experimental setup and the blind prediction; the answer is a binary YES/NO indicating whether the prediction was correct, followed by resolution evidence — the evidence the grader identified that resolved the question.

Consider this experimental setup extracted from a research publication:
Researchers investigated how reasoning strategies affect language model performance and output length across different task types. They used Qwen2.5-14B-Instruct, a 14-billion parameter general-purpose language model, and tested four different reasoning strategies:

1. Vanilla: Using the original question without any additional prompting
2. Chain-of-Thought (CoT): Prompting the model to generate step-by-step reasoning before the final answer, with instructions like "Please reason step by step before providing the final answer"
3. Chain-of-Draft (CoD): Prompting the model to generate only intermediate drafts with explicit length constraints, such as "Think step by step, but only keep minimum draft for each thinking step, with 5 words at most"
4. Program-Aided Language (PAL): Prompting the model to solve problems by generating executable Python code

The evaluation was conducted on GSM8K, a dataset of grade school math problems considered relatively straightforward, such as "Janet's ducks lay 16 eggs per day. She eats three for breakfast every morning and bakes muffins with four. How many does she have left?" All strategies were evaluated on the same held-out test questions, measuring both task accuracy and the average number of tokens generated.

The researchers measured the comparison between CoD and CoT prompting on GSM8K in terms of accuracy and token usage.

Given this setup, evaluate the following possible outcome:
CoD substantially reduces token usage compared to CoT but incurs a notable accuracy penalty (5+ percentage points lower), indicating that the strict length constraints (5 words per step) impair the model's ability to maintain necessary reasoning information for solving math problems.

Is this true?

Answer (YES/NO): NO